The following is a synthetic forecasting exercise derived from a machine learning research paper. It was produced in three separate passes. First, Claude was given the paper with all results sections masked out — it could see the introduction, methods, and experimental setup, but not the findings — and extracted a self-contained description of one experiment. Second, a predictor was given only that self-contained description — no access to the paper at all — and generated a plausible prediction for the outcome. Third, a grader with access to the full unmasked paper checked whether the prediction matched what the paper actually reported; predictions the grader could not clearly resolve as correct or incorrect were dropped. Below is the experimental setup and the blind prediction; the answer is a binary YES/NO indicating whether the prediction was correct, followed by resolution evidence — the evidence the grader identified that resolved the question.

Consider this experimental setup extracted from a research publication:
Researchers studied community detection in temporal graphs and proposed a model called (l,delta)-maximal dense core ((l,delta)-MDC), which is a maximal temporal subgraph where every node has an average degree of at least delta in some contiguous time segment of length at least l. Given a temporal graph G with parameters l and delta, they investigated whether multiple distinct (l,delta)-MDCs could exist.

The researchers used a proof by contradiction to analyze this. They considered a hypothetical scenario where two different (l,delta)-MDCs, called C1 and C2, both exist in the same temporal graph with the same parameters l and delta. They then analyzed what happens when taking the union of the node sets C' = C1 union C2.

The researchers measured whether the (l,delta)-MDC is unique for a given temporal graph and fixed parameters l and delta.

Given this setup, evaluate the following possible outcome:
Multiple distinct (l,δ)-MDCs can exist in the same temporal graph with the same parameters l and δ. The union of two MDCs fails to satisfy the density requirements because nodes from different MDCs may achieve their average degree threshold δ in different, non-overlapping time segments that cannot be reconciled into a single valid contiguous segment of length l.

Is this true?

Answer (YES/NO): NO